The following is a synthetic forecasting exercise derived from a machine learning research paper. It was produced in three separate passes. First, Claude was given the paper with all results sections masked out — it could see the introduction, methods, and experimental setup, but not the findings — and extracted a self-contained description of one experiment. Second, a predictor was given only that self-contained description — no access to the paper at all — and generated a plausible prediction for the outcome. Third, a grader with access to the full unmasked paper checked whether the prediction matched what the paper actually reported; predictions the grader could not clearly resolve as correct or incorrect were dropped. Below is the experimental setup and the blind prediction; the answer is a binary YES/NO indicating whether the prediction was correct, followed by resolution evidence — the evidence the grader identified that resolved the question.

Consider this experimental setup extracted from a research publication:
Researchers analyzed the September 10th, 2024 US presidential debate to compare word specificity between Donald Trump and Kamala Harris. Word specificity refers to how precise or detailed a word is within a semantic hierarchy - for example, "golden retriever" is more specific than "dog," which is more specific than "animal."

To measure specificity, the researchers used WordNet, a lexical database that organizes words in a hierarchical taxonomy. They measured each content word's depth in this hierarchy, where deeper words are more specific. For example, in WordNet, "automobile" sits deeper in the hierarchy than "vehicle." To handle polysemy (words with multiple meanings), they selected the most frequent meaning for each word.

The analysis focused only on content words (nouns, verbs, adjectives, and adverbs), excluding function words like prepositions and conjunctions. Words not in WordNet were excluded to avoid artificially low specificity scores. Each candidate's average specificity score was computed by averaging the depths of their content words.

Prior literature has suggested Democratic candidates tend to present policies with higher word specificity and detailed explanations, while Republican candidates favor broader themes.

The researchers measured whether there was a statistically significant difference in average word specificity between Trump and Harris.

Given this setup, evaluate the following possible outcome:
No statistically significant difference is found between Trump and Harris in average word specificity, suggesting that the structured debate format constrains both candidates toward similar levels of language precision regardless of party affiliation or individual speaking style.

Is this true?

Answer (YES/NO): YES